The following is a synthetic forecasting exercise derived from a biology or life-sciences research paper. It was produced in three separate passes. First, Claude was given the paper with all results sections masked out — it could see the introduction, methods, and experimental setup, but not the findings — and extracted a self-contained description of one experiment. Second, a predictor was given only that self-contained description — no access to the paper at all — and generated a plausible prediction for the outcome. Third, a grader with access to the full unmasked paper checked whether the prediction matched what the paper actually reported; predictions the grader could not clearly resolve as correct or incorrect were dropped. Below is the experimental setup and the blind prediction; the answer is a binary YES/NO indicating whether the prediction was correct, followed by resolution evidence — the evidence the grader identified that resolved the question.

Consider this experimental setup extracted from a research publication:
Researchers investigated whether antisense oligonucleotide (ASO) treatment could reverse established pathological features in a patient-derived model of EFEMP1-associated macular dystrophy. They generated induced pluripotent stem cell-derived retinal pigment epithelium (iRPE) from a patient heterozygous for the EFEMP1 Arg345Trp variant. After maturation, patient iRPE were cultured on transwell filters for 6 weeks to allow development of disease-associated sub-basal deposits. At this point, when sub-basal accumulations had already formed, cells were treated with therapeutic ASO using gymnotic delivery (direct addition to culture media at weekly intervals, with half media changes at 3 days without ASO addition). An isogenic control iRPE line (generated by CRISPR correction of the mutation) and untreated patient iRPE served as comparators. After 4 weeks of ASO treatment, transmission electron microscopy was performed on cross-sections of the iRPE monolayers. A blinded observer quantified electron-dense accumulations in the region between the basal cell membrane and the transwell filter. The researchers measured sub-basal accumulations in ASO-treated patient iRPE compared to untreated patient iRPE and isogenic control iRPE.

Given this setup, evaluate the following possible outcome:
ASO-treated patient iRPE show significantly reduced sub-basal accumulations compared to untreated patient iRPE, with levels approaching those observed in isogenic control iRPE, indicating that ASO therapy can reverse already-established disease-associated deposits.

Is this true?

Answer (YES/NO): YES